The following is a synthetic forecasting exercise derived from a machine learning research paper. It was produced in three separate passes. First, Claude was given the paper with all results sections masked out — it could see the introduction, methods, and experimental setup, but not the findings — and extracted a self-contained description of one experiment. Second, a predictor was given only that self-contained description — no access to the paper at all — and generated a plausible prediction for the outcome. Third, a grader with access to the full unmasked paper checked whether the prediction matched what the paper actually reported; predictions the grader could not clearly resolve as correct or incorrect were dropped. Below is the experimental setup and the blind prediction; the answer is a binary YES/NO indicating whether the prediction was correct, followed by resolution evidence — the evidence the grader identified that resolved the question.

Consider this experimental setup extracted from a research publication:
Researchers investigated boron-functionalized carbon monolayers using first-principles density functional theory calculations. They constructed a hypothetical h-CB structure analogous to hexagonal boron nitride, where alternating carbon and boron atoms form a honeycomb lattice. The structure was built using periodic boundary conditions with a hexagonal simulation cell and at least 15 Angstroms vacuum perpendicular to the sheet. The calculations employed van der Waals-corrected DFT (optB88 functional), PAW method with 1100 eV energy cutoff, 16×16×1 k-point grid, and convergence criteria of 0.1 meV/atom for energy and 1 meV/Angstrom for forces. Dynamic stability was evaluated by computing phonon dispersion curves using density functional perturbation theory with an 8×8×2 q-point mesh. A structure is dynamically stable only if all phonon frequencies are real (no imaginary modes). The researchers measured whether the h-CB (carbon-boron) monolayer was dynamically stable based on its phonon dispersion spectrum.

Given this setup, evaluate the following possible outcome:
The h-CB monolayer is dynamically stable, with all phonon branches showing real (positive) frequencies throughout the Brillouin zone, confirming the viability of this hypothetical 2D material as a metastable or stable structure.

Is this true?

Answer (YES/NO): NO